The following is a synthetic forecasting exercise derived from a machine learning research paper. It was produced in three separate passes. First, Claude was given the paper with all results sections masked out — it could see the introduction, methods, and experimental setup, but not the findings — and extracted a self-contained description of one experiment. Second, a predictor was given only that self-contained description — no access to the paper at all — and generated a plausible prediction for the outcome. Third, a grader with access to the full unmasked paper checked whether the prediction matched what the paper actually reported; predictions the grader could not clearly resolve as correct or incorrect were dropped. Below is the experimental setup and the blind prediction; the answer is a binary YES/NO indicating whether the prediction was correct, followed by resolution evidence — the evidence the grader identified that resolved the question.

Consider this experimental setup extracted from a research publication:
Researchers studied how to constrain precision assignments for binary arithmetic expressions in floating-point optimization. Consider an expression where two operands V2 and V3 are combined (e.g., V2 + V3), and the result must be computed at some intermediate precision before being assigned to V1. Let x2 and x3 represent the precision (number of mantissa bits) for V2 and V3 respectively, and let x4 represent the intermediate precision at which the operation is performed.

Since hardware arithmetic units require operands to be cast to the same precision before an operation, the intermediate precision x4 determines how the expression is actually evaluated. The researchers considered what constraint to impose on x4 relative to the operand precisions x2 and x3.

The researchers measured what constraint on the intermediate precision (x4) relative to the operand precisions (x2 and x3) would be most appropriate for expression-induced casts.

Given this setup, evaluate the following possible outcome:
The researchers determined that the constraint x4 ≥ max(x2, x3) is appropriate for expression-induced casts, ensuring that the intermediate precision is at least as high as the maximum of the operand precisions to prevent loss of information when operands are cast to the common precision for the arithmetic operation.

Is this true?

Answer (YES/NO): NO